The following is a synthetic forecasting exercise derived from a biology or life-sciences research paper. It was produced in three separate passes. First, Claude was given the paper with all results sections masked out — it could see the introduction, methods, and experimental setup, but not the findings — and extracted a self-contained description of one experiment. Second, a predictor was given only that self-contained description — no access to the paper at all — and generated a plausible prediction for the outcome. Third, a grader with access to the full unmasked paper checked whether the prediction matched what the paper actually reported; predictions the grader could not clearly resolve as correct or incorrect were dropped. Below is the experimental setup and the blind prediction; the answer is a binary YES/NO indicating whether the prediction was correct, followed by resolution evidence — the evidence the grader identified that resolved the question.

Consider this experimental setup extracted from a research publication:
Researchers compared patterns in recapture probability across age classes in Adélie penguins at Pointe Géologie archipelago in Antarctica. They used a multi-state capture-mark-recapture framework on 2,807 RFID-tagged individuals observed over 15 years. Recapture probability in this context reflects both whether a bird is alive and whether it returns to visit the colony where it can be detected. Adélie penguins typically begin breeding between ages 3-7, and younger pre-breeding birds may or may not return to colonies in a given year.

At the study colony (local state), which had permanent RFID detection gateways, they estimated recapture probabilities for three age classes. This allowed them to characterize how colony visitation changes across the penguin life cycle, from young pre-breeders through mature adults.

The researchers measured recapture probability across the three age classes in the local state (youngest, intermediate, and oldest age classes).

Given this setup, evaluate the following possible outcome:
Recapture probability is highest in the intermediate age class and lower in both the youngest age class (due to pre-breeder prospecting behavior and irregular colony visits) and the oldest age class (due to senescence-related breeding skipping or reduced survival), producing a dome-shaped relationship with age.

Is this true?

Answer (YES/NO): NO